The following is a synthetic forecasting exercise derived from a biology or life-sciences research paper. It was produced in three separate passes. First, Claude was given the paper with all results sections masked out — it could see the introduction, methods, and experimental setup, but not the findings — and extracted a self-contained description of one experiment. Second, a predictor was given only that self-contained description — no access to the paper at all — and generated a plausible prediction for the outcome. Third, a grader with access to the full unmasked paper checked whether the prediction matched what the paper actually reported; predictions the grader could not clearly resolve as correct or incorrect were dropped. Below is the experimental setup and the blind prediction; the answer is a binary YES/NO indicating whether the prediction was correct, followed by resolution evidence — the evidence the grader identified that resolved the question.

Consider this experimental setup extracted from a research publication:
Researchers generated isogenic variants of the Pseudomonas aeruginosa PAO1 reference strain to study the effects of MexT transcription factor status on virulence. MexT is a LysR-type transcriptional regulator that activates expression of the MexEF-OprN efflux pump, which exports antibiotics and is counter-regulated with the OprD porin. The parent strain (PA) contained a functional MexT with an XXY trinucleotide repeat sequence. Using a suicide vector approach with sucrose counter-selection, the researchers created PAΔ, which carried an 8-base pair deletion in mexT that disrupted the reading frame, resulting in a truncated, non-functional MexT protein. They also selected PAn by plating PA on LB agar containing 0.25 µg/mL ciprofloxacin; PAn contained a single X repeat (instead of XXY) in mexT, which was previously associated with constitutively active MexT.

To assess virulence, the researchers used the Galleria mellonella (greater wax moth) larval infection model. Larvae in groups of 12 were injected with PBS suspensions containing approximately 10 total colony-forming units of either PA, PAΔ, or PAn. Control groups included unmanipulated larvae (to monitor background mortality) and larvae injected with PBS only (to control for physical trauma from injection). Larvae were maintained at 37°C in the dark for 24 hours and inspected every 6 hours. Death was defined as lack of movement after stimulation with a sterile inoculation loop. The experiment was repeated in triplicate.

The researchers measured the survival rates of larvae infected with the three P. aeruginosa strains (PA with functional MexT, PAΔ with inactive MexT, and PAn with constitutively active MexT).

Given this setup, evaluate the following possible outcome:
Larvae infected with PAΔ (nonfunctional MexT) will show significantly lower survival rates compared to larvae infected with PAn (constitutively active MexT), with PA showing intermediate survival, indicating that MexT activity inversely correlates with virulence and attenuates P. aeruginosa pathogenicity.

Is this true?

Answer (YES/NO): NO